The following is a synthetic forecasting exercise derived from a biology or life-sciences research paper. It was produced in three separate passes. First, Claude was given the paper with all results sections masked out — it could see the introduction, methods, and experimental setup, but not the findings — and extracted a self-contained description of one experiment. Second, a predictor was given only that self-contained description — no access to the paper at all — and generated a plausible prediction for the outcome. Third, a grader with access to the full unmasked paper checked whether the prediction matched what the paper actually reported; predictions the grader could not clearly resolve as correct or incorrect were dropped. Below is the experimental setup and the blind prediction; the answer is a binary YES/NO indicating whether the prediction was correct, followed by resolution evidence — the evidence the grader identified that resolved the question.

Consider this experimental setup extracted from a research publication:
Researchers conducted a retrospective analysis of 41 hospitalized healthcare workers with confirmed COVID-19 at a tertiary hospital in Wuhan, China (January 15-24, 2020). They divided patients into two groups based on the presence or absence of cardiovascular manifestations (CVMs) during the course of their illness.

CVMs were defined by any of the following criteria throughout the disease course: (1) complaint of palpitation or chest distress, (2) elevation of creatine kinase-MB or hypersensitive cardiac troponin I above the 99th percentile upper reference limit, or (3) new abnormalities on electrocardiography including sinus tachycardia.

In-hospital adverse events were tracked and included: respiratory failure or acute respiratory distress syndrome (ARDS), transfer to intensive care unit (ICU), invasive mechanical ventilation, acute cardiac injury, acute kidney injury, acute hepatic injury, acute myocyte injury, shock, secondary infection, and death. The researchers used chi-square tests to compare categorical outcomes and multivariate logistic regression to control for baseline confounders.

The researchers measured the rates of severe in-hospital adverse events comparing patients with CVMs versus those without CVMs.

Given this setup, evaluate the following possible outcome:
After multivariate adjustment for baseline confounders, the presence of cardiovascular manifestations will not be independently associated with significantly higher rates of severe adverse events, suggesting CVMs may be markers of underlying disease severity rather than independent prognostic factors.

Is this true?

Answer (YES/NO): YES